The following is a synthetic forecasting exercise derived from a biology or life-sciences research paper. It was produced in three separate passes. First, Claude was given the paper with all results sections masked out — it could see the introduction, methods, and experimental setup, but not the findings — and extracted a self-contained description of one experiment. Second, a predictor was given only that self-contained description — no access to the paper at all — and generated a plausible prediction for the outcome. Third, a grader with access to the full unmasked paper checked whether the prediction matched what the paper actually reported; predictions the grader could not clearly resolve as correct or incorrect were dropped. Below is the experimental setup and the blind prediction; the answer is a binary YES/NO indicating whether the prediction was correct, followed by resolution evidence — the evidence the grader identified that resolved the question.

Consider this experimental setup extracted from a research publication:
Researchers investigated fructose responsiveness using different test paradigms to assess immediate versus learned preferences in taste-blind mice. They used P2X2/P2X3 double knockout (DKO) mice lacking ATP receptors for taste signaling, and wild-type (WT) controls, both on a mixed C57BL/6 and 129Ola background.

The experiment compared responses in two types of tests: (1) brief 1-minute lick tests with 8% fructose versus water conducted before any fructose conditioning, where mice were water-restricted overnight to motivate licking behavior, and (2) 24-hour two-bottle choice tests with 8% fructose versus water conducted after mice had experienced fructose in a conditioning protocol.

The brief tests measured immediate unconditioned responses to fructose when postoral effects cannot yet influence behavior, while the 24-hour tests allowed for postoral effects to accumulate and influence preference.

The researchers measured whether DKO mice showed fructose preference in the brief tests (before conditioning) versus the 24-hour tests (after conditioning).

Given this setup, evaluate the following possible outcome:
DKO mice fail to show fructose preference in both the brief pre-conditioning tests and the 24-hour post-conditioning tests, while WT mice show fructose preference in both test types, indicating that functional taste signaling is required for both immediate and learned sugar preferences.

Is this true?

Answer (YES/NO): NO